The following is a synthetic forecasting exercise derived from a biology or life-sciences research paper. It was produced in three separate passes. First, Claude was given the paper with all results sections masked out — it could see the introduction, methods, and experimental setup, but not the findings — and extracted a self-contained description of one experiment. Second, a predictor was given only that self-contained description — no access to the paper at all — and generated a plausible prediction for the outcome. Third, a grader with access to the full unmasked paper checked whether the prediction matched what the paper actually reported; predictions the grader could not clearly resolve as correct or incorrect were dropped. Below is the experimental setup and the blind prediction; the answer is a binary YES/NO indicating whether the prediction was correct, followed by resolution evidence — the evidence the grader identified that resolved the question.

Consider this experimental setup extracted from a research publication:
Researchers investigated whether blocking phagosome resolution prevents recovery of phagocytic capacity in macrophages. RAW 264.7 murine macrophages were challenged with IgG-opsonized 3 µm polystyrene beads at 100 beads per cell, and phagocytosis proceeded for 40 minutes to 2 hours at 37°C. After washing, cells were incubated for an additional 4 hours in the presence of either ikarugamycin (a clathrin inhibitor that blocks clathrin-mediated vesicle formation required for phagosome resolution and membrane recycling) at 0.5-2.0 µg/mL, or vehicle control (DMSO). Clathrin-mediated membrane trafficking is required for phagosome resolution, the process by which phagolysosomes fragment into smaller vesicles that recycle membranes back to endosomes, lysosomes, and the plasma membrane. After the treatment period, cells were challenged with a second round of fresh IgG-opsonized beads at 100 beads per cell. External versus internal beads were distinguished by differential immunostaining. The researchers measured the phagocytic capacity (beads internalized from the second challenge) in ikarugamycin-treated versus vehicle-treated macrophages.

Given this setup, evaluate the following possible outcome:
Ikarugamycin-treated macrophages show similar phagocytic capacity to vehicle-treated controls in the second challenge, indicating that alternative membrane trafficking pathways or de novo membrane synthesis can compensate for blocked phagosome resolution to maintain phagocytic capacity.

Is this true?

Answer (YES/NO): NO